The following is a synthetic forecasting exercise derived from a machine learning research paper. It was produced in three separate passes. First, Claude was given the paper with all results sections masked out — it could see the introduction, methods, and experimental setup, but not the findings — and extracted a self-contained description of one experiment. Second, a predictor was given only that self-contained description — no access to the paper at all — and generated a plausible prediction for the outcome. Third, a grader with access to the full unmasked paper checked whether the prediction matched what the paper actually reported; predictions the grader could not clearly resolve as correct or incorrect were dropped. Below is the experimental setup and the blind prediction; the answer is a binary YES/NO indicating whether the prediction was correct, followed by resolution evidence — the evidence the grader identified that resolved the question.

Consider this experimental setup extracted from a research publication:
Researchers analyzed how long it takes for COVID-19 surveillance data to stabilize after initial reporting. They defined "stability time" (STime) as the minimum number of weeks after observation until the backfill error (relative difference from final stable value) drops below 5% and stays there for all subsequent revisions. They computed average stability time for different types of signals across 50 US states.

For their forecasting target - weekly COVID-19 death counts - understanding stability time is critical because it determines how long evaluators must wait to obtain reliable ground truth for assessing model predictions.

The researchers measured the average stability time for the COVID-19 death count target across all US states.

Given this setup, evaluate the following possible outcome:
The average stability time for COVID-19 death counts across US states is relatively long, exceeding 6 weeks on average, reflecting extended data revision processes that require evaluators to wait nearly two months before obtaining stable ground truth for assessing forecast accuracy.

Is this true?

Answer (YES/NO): NO